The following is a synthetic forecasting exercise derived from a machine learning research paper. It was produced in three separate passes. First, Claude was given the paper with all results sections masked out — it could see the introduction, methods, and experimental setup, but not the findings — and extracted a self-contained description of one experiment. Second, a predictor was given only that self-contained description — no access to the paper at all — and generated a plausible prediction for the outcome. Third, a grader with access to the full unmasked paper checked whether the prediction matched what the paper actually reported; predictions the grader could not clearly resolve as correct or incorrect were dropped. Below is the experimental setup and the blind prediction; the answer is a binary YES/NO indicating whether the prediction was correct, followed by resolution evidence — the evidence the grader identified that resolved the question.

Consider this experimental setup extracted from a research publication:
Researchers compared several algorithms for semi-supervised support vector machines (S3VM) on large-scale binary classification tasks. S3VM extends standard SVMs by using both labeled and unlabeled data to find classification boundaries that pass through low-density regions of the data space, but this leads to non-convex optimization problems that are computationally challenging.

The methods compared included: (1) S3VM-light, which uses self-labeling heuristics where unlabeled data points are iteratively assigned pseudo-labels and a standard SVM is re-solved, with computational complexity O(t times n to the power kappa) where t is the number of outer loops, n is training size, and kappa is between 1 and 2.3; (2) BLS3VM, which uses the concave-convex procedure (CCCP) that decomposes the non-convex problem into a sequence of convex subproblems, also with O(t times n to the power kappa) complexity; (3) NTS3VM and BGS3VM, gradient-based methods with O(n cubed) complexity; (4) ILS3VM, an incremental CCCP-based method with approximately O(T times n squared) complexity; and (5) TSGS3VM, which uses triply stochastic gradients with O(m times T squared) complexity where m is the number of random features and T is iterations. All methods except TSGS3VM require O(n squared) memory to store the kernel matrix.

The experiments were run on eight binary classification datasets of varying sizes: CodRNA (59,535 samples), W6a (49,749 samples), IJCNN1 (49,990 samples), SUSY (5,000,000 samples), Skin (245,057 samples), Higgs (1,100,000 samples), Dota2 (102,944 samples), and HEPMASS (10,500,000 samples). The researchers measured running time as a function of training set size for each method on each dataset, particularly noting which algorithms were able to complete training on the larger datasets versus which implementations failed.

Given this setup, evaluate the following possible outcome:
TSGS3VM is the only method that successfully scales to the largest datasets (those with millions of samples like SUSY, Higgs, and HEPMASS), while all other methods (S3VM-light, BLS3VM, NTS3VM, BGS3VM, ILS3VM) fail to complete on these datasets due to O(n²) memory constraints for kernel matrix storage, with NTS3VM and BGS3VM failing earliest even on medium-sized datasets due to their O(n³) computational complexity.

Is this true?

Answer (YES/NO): NO